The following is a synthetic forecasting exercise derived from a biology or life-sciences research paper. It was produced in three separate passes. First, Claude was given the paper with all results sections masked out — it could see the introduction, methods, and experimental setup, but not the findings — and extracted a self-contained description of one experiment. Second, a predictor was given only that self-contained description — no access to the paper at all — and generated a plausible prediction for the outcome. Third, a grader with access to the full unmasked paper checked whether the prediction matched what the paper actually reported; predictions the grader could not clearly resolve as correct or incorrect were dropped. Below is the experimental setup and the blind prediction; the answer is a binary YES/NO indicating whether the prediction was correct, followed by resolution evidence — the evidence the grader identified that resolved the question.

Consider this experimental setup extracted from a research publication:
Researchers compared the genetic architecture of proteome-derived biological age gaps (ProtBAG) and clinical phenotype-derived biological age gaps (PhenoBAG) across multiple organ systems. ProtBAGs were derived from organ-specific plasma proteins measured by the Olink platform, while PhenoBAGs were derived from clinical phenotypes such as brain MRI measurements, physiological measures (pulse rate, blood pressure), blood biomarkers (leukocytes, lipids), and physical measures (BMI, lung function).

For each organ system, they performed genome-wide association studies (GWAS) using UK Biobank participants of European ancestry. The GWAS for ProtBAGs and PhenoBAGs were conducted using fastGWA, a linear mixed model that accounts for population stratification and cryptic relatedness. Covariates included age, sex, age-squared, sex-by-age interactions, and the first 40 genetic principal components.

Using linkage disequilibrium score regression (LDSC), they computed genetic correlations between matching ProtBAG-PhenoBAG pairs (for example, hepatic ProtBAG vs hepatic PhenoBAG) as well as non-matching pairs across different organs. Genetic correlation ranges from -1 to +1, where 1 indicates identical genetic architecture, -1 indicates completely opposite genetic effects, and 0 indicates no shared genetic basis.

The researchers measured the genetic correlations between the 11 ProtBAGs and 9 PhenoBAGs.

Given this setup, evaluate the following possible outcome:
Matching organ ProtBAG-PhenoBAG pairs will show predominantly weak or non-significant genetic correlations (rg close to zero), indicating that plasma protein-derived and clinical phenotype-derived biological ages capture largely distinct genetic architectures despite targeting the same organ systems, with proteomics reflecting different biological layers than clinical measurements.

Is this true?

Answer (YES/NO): NO